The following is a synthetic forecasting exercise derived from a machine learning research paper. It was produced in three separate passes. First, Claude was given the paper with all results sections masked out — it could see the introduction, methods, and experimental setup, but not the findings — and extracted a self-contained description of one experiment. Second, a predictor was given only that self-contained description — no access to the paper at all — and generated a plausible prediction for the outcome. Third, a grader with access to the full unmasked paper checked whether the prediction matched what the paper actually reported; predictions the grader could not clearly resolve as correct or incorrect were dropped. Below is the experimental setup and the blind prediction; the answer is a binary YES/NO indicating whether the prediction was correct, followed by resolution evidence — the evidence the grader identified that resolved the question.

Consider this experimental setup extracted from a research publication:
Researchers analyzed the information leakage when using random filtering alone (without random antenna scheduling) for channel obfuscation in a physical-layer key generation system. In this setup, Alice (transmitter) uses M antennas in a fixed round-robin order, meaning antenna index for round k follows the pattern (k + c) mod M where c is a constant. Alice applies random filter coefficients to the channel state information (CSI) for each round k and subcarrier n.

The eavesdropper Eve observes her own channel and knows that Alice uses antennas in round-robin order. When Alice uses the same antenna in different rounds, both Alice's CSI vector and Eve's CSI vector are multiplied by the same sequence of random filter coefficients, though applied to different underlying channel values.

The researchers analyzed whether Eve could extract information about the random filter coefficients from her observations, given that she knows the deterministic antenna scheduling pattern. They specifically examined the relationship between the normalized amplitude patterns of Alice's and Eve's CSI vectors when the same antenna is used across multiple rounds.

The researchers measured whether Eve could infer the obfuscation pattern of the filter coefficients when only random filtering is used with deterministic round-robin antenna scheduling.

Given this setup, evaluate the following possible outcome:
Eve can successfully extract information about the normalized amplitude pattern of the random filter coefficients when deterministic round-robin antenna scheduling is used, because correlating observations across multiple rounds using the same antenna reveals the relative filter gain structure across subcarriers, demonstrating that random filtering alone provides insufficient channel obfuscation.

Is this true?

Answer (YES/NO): YES